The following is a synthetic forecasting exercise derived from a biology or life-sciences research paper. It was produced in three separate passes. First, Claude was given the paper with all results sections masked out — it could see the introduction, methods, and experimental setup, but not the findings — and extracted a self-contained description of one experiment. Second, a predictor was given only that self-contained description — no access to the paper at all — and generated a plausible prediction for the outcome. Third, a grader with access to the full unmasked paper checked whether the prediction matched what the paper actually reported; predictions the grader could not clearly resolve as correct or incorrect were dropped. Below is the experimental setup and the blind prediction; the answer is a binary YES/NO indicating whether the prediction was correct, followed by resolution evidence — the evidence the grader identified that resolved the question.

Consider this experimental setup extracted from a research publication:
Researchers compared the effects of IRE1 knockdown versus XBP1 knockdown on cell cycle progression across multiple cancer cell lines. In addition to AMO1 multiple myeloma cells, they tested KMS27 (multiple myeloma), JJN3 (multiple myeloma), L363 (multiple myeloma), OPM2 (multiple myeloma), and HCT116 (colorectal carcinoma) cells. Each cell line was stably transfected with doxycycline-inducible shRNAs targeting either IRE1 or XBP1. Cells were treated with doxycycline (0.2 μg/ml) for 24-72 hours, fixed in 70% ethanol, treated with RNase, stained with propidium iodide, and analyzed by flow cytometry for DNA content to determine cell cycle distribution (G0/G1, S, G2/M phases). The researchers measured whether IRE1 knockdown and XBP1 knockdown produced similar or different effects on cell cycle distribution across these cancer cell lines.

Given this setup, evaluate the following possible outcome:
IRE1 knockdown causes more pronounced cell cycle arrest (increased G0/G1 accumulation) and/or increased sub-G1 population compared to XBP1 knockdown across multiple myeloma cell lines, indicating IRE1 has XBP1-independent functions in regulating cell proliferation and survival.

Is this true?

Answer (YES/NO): YES